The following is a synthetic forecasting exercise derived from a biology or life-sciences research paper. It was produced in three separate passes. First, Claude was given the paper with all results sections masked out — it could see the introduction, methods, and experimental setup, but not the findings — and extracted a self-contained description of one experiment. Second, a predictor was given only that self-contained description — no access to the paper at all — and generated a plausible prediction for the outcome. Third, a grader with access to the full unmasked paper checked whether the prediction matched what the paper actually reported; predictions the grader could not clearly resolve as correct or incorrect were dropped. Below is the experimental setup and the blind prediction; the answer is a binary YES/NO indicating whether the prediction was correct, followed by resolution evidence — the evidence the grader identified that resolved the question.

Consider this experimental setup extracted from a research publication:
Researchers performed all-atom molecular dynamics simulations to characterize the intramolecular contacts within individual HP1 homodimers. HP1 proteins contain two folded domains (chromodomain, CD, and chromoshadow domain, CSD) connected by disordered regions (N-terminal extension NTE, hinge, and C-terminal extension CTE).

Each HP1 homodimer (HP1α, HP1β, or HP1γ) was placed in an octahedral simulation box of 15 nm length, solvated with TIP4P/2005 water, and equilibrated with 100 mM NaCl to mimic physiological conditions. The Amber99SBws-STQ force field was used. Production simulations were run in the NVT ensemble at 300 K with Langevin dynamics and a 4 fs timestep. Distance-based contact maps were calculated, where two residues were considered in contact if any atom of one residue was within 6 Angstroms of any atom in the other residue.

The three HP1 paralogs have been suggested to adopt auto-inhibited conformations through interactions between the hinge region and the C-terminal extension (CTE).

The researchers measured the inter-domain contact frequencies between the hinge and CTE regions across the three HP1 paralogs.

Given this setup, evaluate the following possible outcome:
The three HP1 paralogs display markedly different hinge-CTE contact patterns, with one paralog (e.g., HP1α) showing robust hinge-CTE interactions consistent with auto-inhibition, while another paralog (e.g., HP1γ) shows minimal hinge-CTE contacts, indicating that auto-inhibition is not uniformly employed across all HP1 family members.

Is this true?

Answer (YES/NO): NO